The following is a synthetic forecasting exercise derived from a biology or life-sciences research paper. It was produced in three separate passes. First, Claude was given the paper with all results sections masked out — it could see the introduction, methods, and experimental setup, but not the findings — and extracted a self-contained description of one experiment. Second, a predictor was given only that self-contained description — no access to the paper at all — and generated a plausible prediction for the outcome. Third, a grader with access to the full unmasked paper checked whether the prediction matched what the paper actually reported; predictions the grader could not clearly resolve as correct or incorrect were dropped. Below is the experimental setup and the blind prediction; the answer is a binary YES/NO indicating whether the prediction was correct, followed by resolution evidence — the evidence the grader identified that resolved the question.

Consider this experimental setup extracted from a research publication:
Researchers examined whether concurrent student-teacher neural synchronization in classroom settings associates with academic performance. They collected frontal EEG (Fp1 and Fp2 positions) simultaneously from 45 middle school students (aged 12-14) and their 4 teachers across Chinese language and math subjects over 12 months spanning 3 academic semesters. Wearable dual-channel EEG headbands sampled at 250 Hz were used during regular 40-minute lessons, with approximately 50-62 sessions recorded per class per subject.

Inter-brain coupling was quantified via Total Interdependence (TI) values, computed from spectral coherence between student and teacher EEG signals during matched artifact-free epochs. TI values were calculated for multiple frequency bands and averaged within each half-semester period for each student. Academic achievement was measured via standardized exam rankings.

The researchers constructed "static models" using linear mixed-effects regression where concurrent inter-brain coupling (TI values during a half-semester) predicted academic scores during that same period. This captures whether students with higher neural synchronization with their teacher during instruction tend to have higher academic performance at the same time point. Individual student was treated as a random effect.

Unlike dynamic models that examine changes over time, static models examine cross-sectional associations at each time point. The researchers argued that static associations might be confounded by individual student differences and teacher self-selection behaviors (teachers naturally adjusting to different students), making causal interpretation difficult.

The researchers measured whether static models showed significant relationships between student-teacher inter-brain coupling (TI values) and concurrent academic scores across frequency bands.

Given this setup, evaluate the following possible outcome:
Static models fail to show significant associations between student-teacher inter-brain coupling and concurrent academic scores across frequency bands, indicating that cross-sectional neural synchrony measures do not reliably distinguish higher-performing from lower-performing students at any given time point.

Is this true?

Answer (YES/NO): NO